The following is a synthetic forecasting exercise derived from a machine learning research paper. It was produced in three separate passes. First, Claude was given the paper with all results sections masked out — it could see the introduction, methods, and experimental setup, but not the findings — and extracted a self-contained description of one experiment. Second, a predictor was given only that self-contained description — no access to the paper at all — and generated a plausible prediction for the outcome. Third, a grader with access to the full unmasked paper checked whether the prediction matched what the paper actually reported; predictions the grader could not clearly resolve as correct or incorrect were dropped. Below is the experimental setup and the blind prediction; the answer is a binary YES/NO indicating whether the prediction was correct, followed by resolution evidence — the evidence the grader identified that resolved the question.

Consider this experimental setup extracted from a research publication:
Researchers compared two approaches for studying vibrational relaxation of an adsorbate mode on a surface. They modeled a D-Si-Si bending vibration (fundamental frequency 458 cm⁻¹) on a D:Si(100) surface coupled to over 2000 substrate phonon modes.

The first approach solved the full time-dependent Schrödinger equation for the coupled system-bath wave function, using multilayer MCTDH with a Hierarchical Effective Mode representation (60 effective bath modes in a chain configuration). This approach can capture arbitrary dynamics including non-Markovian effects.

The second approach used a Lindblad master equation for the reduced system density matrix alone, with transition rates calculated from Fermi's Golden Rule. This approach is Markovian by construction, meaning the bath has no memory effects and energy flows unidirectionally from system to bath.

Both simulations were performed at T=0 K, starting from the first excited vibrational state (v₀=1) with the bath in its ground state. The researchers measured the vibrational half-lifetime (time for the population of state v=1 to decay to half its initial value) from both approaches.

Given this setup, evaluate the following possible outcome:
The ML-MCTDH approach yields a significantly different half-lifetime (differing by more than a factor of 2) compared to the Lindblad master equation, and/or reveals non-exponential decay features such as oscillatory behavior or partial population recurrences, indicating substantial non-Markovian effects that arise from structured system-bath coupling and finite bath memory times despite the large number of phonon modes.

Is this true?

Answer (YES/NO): YES